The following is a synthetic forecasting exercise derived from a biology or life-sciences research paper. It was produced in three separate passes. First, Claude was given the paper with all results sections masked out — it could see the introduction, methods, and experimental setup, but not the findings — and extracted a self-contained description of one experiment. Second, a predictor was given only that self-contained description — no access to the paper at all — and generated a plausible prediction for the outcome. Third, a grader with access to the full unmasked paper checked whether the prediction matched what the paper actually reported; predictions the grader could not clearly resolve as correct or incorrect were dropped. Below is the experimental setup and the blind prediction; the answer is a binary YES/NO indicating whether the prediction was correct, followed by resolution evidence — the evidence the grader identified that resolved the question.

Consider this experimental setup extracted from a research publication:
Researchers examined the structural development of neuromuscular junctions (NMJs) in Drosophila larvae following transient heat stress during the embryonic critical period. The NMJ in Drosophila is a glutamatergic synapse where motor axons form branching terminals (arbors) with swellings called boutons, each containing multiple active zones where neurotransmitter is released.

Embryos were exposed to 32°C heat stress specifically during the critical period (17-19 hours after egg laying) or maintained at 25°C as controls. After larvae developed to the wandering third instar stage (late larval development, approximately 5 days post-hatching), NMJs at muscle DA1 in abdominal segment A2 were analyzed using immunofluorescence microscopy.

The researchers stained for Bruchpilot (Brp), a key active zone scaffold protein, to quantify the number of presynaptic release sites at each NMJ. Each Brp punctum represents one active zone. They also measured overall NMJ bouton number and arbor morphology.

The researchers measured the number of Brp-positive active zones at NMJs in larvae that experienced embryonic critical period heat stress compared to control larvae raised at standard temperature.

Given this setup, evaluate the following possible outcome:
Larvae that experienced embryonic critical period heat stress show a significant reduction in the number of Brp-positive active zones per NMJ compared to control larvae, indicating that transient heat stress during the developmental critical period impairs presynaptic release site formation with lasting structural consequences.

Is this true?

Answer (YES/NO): NO